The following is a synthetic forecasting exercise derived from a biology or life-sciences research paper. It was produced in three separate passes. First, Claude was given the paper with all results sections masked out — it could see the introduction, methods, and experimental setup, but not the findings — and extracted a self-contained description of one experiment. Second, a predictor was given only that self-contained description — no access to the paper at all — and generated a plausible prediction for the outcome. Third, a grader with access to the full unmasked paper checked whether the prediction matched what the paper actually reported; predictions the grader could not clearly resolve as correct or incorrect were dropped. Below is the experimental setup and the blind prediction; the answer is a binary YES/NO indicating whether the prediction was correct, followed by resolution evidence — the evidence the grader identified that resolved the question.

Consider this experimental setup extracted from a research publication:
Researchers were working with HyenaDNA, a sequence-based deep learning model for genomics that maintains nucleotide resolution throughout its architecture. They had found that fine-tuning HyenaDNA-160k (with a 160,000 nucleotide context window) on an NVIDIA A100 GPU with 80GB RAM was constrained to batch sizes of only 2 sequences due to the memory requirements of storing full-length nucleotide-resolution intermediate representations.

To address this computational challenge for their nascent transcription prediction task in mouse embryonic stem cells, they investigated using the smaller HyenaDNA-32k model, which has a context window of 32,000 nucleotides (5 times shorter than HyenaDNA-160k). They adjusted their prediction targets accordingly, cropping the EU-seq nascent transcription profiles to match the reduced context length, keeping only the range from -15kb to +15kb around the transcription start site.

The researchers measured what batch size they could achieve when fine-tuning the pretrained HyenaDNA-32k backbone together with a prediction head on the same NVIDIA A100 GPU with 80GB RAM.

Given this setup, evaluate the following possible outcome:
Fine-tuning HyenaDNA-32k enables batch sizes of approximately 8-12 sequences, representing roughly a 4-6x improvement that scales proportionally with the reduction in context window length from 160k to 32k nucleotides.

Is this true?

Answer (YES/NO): NO